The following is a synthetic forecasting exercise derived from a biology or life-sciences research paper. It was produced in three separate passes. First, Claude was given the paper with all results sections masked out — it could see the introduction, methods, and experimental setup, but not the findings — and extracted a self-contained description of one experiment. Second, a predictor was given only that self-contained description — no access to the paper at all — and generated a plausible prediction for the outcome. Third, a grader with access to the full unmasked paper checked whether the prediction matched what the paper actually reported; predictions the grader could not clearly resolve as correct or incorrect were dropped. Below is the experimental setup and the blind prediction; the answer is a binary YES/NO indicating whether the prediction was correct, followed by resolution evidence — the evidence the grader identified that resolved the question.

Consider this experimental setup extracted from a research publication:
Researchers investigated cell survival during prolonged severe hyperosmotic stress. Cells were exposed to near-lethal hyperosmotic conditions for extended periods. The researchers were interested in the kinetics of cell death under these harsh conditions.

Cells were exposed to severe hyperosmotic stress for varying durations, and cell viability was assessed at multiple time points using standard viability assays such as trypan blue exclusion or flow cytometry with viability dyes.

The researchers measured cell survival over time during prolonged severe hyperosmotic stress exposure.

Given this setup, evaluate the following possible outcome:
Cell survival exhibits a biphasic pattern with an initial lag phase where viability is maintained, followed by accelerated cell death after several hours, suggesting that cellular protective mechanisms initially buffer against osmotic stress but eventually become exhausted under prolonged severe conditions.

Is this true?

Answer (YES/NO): NO